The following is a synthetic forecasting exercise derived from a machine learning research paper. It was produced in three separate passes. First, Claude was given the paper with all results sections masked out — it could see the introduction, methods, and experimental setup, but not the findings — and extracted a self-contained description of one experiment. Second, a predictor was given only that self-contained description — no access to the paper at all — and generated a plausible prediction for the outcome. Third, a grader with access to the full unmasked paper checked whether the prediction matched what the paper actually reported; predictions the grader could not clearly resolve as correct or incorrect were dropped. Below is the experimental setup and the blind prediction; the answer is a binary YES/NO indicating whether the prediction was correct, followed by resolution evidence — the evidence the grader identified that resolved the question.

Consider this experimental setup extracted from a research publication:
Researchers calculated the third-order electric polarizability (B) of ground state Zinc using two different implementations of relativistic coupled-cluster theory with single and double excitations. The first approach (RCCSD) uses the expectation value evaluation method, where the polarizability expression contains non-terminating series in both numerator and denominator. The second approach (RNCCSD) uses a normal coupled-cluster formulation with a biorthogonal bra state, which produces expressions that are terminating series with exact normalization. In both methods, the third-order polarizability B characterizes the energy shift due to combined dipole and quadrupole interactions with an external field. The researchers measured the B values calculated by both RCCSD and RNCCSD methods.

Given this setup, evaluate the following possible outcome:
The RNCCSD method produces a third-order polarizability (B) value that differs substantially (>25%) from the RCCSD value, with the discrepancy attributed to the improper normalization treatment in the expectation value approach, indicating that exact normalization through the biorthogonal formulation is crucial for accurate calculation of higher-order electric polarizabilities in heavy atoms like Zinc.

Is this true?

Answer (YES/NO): NO